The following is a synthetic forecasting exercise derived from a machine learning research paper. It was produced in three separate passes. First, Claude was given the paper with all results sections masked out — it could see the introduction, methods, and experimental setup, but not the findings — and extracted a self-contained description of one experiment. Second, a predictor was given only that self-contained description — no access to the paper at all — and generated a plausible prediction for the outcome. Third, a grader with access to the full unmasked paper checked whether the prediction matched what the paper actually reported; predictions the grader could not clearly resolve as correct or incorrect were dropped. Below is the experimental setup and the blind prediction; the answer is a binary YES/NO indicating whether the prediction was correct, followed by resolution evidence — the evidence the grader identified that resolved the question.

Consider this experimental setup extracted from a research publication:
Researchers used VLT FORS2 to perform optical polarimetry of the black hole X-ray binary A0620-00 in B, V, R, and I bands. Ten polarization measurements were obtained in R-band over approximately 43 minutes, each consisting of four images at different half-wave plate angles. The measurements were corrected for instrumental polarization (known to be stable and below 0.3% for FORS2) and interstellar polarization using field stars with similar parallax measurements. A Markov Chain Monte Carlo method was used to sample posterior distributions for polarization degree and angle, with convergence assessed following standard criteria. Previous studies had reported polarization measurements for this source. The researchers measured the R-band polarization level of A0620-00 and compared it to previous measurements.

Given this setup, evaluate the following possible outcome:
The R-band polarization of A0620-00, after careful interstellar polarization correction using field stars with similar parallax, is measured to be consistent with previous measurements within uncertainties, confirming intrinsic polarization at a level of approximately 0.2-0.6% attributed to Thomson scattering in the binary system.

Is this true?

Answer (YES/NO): NO